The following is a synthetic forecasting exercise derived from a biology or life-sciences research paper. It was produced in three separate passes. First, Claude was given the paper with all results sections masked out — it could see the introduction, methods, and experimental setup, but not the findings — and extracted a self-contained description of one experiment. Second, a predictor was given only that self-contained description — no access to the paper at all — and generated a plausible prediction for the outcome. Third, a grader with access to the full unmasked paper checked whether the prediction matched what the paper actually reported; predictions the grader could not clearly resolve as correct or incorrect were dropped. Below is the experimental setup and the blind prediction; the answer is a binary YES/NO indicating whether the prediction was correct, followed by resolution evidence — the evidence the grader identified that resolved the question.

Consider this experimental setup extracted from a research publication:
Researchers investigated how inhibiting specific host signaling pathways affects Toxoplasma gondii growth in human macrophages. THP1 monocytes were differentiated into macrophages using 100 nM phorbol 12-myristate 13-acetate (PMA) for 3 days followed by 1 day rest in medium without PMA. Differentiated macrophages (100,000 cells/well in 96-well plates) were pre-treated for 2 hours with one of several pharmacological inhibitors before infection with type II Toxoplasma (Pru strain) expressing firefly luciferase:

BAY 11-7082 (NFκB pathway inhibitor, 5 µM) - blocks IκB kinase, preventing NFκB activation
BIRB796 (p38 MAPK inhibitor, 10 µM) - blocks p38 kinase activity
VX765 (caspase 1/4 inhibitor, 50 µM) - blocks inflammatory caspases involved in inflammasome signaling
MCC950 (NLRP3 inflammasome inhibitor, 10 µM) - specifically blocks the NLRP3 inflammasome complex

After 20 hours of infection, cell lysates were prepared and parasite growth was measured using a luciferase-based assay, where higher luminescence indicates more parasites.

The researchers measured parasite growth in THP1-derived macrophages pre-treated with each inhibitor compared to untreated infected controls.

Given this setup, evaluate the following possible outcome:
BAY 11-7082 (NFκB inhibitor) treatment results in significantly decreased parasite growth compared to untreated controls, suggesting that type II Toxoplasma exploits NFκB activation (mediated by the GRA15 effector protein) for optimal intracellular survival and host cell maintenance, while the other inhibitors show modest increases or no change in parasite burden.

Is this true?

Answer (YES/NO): NO